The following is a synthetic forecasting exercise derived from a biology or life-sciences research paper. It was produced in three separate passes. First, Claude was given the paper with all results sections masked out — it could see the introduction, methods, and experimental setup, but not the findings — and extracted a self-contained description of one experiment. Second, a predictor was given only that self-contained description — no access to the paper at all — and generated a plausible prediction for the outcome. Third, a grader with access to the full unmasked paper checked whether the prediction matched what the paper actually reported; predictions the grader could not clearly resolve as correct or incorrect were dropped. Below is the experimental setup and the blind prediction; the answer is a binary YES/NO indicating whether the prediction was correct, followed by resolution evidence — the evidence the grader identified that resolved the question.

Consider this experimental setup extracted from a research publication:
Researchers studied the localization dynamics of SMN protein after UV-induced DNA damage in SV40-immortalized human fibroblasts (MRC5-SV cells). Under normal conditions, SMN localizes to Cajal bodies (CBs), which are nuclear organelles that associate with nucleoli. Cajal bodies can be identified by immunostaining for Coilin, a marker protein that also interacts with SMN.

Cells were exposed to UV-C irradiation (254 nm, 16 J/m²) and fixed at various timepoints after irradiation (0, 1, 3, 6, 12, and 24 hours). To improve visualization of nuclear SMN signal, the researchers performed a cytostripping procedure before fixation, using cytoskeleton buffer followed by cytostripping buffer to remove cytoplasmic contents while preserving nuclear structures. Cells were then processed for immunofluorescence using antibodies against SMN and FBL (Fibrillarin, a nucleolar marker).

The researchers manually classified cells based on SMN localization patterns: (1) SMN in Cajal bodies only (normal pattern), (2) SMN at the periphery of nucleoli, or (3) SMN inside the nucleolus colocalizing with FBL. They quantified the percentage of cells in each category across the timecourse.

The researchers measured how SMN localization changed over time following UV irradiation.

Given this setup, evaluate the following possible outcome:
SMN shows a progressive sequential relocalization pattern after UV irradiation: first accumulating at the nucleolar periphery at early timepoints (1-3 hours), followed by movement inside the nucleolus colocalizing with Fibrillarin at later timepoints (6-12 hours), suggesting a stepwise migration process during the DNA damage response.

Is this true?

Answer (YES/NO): NO